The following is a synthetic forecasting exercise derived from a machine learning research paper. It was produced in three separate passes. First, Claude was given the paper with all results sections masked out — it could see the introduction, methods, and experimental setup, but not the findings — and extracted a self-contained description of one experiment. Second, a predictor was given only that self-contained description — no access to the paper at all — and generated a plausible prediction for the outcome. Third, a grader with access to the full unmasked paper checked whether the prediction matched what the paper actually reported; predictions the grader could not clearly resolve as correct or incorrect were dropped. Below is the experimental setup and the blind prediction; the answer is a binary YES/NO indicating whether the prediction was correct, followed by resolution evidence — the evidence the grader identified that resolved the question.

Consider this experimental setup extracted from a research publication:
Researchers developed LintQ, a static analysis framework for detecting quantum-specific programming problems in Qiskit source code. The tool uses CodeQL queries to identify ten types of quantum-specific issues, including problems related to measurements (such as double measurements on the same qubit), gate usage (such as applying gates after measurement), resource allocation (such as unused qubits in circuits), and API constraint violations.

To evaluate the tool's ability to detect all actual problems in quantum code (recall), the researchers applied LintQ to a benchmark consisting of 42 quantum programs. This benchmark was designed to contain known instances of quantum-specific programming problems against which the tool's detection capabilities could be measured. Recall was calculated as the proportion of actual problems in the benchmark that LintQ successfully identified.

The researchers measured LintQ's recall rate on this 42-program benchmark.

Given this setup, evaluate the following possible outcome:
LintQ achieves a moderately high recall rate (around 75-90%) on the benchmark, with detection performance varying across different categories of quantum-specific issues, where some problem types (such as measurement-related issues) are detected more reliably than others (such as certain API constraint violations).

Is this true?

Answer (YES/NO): NO